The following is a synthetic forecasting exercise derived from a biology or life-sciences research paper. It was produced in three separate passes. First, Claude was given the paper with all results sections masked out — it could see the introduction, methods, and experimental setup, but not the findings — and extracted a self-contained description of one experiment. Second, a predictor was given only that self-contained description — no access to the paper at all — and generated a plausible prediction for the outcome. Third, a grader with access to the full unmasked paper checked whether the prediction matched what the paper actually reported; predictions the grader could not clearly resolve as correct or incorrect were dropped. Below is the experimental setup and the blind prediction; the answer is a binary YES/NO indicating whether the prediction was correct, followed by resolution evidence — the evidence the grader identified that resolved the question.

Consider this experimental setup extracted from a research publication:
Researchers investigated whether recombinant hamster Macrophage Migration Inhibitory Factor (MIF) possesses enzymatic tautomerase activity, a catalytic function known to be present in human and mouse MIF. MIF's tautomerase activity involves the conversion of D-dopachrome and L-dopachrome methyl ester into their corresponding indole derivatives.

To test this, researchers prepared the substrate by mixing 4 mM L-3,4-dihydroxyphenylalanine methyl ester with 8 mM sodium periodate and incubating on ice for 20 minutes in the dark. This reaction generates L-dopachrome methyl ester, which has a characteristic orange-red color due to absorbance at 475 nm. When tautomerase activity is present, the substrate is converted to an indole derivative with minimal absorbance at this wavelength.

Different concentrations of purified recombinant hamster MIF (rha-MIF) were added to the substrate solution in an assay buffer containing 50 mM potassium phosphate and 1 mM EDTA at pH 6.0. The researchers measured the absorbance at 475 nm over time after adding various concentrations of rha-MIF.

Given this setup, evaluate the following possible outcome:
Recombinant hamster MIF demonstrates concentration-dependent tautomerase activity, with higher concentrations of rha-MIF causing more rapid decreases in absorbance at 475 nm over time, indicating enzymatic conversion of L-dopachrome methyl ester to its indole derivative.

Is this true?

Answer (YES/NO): YES